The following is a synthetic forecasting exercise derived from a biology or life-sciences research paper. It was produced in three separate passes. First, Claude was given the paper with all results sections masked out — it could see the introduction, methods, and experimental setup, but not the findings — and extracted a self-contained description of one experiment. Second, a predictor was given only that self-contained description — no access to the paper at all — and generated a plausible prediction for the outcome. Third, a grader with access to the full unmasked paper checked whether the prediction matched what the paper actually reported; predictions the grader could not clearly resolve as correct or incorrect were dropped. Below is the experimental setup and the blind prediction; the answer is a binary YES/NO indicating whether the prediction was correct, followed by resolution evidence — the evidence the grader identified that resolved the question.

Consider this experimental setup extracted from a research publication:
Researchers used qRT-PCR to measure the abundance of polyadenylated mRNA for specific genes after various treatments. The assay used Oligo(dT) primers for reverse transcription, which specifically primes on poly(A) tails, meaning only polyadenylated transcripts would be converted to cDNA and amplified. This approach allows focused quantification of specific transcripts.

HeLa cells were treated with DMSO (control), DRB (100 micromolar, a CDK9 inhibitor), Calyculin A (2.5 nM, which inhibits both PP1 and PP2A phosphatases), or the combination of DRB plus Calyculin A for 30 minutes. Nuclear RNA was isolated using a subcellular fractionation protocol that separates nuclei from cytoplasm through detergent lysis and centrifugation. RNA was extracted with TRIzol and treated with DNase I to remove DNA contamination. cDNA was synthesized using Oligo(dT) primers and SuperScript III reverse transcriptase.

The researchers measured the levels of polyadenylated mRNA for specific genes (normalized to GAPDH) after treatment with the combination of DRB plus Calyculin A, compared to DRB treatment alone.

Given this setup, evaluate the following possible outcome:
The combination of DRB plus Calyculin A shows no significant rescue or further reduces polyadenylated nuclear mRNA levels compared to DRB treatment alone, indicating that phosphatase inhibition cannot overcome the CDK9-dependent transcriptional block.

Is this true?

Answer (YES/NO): NO